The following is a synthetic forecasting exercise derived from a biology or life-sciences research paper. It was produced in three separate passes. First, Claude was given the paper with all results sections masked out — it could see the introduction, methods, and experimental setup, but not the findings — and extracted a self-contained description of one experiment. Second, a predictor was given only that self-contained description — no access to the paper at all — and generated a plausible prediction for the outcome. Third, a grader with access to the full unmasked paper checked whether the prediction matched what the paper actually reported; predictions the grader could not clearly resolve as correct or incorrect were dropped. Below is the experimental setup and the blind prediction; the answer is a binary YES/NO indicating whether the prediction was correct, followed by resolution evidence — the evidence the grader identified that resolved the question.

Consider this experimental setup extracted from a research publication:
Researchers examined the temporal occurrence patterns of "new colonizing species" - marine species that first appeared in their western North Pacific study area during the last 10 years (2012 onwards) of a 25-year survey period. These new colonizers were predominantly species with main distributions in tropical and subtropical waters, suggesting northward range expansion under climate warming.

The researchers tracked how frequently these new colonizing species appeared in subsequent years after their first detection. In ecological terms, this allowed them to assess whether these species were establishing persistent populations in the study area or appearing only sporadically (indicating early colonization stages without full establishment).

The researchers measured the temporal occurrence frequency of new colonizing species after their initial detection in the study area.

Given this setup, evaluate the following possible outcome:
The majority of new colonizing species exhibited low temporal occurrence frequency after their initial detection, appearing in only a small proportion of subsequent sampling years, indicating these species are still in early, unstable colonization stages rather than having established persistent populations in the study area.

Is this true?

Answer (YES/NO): YES